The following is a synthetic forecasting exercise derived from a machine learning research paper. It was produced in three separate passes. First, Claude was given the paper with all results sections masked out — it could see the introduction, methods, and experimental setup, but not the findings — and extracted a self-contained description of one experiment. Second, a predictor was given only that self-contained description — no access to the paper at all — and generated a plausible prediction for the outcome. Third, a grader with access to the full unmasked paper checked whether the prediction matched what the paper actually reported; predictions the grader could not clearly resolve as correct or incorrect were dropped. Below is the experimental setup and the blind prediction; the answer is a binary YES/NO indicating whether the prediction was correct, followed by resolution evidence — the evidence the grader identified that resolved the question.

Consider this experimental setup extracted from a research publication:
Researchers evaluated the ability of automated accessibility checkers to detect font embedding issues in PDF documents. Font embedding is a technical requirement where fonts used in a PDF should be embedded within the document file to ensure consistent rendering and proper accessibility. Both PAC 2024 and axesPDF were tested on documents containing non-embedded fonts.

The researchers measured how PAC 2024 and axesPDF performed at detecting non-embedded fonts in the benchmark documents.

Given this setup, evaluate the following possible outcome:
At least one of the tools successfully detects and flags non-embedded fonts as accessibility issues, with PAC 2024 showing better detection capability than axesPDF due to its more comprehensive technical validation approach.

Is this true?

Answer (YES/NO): NO